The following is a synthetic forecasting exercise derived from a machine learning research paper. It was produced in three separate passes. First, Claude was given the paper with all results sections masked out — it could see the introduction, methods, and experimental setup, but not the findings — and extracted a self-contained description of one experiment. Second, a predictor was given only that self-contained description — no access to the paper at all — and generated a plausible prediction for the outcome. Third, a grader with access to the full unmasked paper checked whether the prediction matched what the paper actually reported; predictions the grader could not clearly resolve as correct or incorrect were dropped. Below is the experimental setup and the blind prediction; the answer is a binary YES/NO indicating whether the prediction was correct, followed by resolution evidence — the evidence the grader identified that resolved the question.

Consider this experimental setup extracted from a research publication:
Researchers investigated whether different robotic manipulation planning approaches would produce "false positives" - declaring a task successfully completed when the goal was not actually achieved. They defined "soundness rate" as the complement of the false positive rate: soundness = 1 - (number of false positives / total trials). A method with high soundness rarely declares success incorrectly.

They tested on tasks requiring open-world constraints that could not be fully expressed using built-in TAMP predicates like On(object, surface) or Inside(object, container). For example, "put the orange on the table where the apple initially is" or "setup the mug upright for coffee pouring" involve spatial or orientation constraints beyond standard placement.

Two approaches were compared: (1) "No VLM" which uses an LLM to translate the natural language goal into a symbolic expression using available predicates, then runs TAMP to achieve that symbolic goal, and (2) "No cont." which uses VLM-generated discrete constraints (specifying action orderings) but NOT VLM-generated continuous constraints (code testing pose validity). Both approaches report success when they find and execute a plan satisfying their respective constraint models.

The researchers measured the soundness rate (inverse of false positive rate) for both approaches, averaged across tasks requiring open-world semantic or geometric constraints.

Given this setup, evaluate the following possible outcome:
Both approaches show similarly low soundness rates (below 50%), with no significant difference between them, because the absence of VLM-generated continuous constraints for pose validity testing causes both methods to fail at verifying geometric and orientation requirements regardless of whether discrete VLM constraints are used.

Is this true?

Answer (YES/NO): NO